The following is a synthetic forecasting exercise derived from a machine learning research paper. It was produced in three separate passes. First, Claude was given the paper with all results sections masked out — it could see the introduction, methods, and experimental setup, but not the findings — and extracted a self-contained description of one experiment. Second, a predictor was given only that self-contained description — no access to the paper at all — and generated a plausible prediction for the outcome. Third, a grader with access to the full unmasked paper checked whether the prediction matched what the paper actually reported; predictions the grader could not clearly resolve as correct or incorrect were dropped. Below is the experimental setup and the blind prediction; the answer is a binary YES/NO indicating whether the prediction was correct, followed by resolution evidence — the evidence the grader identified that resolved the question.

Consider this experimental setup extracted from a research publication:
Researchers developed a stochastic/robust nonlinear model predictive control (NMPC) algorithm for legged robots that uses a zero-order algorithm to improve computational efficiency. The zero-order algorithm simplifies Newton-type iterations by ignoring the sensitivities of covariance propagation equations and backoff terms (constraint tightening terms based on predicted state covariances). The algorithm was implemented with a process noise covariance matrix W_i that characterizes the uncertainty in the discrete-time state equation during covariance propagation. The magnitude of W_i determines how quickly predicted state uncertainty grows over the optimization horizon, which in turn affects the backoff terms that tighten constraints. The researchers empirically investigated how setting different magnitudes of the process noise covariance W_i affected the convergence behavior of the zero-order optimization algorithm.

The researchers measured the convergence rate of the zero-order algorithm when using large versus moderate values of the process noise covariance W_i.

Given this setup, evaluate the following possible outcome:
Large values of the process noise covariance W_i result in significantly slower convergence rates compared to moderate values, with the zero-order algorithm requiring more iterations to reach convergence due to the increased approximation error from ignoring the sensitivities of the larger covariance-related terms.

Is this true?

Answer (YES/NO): YES